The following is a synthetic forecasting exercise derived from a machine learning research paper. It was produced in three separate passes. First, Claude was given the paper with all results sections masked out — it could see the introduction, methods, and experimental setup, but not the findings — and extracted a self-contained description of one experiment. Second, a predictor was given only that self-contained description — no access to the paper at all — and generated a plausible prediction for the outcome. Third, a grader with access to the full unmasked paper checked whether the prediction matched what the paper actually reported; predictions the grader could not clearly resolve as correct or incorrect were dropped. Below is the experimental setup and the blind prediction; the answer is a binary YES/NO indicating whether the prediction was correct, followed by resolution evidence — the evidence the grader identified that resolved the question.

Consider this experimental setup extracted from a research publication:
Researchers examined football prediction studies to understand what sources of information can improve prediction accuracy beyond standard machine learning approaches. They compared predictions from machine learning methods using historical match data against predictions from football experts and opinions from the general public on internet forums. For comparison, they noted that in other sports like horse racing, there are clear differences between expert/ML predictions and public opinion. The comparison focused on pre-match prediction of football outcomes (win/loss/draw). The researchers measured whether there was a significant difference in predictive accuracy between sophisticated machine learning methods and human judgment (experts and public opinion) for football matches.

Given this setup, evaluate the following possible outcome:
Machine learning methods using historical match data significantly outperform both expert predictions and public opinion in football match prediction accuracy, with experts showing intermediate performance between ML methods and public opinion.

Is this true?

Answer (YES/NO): NO